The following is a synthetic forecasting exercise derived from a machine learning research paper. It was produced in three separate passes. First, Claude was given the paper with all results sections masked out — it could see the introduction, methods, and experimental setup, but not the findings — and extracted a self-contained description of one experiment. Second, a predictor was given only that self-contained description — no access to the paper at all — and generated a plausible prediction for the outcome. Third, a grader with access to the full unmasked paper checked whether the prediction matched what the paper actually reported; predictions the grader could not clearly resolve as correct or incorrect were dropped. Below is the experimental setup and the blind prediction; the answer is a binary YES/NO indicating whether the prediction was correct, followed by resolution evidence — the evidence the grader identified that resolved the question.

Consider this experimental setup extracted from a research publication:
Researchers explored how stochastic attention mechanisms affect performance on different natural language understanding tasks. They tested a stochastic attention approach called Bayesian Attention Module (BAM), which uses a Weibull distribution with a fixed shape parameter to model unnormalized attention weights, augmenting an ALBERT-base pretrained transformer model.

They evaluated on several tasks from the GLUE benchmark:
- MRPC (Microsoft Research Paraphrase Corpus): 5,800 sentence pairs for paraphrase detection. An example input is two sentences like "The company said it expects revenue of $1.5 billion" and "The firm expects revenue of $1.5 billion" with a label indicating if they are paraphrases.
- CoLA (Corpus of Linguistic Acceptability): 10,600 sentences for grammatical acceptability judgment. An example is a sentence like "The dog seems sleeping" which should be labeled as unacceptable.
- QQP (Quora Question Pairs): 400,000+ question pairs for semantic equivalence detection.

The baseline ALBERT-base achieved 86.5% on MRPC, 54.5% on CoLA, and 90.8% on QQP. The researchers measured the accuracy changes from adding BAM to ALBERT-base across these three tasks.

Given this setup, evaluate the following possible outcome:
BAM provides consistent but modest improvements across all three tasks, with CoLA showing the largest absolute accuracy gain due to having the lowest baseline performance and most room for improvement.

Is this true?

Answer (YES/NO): NO